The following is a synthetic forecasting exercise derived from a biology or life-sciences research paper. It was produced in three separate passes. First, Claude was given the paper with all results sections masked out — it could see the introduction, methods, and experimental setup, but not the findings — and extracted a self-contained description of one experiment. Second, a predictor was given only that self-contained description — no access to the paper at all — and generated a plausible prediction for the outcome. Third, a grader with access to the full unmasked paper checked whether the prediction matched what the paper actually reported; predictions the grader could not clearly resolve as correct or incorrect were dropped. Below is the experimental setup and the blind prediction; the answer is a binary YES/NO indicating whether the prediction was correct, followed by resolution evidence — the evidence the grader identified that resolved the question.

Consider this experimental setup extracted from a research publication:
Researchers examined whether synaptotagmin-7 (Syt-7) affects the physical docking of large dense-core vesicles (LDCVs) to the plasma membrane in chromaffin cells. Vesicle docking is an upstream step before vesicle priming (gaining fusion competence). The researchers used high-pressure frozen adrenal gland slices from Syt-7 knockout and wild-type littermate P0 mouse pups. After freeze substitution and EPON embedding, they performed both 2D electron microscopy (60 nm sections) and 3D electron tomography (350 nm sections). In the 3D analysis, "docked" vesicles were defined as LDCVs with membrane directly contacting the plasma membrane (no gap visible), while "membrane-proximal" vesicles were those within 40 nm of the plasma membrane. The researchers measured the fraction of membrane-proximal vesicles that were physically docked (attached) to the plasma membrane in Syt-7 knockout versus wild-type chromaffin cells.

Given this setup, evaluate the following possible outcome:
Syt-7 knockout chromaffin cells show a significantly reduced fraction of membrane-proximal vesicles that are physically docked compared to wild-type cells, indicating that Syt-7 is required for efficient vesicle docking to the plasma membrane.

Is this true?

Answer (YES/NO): NO